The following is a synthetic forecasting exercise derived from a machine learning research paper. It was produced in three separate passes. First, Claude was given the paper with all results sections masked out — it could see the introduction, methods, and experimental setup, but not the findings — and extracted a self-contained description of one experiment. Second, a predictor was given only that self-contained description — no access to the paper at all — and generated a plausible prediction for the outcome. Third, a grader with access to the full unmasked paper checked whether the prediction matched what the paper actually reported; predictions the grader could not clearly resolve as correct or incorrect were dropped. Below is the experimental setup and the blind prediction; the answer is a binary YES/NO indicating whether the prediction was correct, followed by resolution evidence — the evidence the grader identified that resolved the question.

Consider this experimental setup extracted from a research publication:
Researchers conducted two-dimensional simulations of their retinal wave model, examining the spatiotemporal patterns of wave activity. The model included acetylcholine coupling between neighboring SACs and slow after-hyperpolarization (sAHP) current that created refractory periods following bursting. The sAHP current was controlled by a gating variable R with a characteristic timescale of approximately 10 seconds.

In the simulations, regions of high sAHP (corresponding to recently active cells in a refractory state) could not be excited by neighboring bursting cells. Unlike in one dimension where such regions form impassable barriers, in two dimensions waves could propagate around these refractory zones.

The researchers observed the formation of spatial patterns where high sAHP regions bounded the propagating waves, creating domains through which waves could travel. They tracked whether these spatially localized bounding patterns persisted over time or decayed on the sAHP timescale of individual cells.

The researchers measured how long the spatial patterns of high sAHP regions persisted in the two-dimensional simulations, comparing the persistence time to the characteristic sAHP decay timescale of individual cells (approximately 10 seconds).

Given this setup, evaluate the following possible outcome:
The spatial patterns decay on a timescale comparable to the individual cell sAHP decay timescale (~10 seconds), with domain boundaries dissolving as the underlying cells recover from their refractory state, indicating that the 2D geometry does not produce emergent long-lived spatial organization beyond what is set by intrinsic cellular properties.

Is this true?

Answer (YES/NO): NO